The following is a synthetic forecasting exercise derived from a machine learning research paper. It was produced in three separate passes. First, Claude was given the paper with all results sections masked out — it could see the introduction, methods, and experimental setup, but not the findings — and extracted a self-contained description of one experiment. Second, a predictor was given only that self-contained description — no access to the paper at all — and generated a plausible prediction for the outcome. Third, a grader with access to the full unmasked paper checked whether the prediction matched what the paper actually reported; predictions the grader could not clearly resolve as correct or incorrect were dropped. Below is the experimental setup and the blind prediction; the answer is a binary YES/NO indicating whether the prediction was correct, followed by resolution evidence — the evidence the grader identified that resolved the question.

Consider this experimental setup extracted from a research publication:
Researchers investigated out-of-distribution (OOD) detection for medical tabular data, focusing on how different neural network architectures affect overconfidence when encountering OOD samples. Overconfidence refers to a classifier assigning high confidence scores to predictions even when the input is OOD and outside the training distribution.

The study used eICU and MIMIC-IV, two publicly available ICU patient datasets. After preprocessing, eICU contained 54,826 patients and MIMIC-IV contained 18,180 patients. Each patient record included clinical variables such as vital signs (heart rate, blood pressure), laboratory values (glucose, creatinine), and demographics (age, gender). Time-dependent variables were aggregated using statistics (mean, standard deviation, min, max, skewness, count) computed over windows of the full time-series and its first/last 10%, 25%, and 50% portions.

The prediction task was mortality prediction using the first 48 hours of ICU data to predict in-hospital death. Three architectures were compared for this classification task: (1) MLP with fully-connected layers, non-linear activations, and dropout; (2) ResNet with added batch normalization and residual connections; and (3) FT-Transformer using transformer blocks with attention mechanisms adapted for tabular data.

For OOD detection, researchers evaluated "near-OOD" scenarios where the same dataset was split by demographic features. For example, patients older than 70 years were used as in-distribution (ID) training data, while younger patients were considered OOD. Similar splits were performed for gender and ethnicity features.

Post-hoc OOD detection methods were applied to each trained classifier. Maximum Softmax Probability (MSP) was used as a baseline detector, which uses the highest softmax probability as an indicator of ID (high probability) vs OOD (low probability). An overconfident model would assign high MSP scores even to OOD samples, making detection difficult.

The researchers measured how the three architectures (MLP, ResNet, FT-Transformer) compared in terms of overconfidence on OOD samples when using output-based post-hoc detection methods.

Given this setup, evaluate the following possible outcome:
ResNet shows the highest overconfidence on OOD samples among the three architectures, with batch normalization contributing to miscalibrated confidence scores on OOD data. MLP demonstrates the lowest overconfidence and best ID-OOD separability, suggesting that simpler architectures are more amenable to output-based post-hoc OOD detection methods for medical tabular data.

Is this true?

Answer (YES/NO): NO